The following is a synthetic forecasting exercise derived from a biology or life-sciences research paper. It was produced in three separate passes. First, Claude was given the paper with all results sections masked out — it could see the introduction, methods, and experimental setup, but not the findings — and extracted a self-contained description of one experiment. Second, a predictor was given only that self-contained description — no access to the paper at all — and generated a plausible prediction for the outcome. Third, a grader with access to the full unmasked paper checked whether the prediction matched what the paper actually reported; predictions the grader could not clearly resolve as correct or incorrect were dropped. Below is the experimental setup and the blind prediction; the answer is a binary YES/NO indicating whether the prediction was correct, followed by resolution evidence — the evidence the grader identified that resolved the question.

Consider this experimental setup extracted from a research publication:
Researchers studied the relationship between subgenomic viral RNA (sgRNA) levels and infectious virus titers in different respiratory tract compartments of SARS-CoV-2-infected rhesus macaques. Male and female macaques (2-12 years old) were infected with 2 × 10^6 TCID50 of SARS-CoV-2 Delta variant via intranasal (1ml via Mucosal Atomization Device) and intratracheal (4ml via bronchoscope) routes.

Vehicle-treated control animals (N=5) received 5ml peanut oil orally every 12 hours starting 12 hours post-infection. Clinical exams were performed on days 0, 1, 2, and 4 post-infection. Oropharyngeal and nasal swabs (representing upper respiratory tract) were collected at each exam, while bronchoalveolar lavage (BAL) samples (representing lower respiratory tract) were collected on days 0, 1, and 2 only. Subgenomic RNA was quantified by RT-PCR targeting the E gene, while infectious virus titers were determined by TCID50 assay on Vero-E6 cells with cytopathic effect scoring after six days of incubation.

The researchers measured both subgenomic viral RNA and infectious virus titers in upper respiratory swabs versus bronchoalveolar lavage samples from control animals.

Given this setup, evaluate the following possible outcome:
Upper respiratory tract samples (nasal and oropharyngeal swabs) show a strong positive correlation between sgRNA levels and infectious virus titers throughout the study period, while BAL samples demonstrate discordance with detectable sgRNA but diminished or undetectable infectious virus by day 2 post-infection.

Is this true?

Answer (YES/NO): NO